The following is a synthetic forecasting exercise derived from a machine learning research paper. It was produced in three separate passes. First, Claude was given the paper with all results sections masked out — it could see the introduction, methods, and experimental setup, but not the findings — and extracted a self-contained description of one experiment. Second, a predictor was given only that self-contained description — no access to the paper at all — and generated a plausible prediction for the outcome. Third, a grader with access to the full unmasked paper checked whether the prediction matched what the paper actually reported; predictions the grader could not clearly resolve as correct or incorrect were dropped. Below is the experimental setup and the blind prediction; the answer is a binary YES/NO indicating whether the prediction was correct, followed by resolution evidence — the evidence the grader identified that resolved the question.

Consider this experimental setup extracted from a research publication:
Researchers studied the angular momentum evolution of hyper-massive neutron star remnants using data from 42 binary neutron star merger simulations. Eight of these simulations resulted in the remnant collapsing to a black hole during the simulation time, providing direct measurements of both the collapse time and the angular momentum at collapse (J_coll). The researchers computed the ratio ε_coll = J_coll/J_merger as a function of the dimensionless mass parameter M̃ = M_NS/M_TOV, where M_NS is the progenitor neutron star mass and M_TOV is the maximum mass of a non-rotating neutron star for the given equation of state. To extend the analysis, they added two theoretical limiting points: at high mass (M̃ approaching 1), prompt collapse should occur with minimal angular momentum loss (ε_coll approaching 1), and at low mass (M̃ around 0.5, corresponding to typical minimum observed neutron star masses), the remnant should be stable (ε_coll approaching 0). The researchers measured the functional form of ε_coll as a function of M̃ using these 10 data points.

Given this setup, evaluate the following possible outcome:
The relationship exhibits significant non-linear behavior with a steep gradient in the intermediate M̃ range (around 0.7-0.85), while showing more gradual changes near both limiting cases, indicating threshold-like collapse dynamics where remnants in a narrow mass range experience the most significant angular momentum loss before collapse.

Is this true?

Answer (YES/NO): NO